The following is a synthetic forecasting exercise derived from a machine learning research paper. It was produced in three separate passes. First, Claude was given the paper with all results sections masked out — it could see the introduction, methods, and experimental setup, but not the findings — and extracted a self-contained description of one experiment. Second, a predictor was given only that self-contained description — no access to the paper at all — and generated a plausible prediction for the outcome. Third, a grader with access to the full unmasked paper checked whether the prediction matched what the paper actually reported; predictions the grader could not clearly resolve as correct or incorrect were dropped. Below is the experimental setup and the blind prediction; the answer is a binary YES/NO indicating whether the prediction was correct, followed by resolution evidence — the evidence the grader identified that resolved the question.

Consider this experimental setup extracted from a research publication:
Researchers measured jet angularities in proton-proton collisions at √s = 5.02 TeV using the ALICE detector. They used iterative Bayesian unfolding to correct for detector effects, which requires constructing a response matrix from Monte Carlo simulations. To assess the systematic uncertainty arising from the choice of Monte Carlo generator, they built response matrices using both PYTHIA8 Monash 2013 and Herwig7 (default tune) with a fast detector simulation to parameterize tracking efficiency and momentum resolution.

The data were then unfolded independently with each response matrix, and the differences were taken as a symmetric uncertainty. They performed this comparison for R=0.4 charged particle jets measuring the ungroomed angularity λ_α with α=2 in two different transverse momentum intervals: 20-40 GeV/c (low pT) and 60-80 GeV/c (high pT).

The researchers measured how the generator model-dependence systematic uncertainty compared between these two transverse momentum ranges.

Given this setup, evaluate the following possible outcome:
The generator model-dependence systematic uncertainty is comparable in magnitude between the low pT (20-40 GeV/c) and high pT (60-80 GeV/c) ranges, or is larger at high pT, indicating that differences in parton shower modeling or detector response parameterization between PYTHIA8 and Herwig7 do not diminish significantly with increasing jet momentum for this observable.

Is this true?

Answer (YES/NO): NO